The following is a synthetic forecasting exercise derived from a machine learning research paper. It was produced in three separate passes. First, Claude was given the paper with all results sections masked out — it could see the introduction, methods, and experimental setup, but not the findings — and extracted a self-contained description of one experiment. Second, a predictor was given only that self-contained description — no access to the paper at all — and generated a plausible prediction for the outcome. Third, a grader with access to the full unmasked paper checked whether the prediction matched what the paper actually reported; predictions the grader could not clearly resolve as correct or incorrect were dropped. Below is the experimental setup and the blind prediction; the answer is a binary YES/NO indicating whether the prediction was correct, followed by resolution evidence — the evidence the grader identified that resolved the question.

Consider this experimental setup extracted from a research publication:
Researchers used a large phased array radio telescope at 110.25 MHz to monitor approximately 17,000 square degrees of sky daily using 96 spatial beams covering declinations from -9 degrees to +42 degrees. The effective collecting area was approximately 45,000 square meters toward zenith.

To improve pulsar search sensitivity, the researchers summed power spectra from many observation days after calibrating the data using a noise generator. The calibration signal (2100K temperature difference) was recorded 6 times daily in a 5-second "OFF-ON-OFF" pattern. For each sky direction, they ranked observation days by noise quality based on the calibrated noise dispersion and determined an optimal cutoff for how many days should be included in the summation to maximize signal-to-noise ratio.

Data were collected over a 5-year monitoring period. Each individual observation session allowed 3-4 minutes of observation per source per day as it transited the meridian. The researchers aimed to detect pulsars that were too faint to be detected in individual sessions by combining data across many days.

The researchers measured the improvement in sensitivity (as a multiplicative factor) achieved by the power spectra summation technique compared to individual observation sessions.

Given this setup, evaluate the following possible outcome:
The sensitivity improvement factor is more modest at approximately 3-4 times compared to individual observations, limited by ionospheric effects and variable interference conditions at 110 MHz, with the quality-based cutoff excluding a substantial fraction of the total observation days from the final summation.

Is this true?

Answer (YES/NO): NO